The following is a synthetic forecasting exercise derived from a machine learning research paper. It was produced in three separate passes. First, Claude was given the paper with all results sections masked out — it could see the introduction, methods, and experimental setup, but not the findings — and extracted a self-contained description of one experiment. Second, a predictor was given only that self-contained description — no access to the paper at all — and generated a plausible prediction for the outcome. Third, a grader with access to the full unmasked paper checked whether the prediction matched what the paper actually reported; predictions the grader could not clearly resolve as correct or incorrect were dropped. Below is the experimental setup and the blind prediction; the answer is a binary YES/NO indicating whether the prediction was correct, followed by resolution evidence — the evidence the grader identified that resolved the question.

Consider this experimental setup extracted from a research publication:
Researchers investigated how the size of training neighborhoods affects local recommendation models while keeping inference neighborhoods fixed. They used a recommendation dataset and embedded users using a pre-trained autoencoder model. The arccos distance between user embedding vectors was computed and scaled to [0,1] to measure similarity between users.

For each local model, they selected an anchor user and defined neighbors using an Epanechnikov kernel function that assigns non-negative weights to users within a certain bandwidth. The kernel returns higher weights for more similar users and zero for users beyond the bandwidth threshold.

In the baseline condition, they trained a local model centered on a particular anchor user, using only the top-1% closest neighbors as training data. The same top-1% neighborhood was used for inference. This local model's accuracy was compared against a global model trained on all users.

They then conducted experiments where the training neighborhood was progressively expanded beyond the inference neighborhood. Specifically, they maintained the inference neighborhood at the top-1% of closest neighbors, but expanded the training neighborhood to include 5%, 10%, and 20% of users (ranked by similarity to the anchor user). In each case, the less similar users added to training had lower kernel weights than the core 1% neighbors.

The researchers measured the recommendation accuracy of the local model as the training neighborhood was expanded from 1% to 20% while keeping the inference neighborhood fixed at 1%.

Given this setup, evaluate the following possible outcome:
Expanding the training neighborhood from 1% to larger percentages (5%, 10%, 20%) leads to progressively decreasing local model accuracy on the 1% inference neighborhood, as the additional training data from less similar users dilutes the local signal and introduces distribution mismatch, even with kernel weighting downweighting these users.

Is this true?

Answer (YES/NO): NO